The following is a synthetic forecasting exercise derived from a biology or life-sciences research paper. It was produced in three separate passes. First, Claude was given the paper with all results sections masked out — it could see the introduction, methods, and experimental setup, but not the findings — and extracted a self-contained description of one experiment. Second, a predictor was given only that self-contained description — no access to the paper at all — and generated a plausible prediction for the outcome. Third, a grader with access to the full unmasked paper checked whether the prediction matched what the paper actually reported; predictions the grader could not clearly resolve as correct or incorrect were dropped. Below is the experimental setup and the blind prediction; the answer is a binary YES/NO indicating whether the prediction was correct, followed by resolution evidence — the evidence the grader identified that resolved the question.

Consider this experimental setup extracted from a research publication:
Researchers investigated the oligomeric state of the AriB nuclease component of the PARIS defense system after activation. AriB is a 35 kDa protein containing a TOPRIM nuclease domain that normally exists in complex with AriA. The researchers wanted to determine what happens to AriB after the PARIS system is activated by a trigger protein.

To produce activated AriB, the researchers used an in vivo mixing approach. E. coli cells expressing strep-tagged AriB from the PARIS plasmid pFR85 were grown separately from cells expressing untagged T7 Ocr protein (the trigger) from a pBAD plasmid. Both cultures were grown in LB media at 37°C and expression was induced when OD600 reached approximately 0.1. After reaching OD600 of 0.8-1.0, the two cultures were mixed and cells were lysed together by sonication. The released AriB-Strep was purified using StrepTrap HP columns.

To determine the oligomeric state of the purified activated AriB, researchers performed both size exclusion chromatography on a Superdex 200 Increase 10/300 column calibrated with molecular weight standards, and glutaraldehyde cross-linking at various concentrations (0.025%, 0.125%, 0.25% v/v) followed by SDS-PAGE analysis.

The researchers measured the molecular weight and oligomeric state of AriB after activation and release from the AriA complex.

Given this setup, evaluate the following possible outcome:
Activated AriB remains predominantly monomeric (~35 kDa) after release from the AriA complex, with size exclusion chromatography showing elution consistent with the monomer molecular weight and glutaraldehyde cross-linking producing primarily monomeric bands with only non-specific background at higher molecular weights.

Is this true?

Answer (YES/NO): NO